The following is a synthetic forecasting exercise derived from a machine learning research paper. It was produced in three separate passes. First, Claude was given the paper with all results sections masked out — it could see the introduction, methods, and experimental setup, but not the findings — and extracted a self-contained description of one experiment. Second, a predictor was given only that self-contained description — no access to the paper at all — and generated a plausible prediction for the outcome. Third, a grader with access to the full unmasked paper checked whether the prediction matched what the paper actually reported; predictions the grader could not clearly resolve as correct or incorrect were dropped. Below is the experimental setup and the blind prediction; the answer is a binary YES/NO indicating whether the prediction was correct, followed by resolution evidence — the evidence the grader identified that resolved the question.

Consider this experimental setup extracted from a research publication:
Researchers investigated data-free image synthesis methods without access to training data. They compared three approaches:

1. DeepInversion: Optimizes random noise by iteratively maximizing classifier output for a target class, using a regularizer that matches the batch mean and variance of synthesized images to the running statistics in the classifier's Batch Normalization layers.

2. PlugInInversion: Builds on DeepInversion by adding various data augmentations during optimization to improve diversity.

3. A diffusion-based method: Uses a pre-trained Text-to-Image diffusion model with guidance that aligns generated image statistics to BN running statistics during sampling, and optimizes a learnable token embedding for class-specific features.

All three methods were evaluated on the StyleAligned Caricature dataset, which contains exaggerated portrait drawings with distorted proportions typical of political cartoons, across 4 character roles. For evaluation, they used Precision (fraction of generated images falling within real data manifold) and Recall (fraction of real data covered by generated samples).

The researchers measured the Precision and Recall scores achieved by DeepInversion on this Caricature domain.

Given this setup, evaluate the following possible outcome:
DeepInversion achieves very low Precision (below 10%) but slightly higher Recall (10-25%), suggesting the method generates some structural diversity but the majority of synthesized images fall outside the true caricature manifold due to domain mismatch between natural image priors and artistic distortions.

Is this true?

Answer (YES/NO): NO